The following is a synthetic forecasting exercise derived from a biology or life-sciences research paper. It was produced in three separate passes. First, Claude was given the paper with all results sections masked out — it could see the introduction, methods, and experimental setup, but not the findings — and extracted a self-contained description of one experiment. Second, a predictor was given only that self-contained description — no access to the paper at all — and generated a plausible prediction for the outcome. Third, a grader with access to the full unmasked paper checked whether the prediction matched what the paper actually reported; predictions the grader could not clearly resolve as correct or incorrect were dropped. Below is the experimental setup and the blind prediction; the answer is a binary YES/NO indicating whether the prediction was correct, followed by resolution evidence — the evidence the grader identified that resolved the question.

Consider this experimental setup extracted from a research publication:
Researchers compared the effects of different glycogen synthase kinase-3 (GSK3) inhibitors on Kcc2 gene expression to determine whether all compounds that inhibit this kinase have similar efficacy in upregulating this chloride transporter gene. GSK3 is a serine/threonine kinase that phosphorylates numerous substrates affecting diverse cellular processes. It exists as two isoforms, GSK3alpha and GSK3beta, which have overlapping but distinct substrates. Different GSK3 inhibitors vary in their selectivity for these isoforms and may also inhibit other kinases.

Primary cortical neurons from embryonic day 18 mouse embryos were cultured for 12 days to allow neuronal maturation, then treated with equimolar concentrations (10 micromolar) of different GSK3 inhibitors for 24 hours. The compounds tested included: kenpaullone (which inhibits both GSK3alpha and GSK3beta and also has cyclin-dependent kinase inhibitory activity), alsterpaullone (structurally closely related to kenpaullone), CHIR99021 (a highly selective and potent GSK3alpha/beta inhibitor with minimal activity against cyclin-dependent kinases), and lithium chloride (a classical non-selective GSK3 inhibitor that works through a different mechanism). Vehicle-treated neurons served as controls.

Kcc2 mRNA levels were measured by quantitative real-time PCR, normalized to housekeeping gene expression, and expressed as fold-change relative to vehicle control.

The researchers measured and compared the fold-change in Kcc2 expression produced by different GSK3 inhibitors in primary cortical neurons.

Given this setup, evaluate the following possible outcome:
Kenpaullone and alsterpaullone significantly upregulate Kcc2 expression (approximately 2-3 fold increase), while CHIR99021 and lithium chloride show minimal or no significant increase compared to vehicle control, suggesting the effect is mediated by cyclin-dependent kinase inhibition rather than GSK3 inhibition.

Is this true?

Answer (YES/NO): NO